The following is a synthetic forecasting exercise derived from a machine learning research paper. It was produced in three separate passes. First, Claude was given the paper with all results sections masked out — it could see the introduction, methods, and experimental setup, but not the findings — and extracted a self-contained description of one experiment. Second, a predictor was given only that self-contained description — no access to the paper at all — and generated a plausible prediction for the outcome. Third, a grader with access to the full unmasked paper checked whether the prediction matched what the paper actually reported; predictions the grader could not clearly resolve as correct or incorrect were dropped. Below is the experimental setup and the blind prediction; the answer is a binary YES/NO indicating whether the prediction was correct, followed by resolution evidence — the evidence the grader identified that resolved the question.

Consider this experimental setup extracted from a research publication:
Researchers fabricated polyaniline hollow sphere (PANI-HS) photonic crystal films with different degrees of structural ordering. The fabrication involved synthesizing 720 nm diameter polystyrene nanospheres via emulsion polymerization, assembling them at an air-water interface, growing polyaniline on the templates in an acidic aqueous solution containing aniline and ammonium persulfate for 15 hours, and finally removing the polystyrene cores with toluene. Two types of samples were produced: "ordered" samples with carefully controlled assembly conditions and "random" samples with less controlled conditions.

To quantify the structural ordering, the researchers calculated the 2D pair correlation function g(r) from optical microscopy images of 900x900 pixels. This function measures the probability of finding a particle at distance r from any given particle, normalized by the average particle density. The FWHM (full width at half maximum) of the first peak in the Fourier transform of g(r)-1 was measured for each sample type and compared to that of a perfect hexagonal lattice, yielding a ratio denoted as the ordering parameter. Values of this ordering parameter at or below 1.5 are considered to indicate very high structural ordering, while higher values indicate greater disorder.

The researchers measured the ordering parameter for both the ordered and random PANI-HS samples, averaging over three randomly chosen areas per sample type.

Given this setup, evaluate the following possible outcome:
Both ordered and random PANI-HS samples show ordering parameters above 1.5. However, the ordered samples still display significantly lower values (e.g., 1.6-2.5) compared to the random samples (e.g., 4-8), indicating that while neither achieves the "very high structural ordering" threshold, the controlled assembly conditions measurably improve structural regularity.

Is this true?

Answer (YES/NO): NO